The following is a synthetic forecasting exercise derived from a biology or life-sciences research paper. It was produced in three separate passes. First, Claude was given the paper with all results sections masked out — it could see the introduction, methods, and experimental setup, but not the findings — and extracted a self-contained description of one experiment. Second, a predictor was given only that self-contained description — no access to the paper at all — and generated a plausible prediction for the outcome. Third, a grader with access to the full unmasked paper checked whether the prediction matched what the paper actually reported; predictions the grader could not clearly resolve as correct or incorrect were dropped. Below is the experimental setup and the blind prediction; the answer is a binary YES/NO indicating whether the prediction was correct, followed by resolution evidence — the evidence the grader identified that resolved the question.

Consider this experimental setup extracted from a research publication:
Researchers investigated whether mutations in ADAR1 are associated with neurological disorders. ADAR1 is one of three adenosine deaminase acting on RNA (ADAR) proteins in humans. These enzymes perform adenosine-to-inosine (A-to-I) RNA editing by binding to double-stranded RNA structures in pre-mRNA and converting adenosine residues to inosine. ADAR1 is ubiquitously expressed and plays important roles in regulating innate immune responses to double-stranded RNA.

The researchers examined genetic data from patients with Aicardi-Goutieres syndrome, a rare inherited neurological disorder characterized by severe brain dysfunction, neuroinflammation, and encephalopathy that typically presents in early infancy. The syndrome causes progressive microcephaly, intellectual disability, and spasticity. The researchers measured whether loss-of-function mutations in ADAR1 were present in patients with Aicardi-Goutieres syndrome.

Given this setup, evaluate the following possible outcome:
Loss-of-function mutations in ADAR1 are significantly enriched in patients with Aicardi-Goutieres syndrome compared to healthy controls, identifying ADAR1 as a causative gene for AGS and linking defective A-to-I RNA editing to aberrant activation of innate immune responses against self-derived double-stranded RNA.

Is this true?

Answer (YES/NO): YES